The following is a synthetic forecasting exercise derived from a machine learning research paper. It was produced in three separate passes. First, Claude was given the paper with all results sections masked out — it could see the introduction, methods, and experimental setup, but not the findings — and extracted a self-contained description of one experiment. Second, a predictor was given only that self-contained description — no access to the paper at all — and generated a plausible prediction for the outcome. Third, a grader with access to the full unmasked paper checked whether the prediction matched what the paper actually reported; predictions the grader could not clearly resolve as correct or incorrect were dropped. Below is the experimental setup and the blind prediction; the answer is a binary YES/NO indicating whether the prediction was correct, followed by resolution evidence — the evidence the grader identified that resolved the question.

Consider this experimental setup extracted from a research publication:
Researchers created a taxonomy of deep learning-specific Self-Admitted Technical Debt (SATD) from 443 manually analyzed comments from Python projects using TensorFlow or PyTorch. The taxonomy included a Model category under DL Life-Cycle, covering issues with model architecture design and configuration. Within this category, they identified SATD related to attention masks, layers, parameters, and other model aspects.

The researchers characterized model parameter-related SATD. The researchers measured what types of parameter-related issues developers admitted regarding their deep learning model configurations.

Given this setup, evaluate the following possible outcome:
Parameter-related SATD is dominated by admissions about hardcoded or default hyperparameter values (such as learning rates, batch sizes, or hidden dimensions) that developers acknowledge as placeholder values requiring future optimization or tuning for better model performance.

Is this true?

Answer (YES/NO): NO